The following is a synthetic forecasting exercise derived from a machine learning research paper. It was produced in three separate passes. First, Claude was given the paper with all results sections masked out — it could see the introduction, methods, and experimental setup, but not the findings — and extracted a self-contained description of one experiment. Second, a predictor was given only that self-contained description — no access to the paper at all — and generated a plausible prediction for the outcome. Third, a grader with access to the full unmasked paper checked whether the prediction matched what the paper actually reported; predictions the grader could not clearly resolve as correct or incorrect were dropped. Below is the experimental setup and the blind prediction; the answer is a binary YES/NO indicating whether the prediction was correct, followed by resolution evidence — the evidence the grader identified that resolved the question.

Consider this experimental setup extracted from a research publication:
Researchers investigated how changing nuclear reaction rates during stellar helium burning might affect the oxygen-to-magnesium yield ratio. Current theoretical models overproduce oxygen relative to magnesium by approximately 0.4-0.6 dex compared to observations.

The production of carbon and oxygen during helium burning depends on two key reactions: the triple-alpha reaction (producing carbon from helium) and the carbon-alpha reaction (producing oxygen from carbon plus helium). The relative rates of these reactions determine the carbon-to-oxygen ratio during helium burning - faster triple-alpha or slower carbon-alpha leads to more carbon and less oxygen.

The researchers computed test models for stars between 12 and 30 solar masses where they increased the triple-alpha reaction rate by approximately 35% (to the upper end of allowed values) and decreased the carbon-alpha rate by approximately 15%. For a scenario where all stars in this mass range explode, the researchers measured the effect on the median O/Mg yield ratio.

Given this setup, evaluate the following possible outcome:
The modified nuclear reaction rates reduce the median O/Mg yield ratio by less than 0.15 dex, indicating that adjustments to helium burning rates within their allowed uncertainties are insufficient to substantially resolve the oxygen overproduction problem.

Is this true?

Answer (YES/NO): NO